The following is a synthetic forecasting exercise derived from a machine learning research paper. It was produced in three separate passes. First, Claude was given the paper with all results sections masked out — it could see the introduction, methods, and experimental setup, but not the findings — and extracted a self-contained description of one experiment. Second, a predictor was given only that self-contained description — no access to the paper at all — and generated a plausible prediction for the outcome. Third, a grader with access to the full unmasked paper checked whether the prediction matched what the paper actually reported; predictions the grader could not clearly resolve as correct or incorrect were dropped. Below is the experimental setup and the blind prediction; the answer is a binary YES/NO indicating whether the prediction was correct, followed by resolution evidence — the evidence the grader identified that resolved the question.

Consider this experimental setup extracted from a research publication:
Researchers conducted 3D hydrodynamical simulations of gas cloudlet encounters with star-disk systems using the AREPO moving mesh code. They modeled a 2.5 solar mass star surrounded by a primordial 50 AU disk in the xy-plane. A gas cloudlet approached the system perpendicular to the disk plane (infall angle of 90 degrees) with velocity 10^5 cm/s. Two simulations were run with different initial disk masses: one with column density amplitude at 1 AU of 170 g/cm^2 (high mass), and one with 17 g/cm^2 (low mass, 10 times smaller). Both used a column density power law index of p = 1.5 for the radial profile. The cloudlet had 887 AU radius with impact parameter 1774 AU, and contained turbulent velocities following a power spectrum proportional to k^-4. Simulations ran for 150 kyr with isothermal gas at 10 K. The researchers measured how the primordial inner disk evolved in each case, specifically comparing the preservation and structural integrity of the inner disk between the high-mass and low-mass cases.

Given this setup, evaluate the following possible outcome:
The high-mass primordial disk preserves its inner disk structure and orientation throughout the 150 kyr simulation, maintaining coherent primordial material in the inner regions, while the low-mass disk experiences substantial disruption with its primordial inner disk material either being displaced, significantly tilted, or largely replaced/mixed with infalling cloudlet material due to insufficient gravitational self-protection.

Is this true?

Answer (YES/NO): YES